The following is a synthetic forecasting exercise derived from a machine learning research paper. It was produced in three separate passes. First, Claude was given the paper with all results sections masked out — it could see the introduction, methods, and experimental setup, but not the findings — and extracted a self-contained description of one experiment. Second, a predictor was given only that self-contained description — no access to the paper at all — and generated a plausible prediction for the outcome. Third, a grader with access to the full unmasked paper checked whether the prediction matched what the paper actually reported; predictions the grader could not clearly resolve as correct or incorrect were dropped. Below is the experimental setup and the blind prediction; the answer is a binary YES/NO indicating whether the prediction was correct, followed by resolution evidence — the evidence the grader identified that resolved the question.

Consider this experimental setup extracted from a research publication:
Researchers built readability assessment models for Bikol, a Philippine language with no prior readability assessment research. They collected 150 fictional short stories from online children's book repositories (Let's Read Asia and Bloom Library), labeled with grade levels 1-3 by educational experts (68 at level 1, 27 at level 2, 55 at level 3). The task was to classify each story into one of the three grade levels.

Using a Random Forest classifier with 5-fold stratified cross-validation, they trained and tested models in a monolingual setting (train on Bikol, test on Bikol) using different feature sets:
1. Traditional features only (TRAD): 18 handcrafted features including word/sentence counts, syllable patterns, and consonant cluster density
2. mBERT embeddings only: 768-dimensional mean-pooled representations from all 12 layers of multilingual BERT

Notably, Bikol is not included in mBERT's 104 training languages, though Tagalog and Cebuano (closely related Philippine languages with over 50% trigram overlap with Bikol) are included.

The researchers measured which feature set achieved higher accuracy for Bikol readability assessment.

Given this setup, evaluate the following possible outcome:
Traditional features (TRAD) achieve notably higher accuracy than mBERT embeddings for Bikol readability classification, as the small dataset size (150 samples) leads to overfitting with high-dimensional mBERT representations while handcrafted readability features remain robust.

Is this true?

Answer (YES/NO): YES